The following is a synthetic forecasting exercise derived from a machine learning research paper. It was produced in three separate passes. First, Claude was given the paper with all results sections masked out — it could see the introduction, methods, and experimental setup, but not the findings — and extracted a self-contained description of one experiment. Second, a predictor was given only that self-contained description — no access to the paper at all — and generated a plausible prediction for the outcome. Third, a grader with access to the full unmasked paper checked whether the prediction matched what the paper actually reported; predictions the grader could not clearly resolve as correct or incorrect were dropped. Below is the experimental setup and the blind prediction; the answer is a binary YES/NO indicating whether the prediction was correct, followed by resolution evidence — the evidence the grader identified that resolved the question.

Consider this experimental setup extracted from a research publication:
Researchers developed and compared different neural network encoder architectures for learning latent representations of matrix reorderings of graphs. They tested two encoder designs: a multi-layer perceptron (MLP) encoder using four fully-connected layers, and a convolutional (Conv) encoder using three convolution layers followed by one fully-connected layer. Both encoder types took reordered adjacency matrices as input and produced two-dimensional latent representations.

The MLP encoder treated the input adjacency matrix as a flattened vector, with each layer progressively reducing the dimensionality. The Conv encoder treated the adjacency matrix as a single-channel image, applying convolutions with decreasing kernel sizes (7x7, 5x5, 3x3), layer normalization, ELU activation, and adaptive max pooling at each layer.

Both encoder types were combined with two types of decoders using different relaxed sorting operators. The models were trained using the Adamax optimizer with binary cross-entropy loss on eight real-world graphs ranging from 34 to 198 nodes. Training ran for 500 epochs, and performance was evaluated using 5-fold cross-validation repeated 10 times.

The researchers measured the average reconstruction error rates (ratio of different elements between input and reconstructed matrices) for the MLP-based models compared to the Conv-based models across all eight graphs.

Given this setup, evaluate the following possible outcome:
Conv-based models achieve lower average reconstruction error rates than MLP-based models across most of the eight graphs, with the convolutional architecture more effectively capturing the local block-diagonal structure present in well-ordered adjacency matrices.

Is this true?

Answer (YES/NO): NO